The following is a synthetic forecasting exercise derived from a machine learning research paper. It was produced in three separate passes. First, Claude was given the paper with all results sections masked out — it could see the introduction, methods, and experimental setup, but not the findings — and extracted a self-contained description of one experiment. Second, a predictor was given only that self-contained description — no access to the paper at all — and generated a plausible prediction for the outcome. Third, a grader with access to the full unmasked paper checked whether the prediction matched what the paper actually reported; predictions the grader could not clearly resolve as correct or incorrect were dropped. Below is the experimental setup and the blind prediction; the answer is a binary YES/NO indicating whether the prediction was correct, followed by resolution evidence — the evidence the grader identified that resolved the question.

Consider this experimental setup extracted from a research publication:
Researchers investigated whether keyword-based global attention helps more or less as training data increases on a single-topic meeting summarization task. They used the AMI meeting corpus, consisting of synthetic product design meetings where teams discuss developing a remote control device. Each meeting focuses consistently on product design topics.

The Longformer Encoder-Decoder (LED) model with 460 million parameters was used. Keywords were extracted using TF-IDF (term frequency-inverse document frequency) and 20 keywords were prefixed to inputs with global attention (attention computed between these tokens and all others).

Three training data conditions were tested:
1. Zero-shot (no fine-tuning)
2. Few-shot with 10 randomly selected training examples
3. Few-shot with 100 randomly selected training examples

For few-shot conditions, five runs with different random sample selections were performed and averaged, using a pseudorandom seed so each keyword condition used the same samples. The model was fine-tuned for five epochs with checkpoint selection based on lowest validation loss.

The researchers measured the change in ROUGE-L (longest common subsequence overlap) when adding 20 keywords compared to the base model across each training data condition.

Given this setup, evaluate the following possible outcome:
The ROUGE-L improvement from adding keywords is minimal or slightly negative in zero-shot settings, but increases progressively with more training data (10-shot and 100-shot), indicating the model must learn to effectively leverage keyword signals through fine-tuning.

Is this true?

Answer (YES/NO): NO